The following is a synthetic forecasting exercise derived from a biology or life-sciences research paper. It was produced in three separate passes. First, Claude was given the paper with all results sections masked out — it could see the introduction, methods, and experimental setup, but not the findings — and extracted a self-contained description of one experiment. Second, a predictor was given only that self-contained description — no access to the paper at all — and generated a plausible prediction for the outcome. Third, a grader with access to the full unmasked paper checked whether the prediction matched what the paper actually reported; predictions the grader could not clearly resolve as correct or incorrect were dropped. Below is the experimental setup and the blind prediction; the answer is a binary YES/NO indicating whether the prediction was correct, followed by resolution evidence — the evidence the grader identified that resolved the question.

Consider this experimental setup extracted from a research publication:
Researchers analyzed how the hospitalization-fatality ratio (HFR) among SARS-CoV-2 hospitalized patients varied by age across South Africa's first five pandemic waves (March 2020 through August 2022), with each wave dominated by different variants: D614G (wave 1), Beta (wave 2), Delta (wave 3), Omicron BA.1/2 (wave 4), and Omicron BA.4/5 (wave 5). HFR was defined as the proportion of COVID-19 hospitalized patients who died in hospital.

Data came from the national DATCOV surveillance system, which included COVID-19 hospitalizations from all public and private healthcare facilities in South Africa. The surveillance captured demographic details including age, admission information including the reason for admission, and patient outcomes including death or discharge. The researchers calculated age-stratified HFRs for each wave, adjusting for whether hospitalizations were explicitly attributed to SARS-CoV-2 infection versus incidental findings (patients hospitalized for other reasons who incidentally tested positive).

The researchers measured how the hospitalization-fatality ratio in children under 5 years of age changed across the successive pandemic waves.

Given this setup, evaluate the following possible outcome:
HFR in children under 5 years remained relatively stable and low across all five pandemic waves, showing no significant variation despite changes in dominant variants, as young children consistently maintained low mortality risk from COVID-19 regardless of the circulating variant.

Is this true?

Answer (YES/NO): NO